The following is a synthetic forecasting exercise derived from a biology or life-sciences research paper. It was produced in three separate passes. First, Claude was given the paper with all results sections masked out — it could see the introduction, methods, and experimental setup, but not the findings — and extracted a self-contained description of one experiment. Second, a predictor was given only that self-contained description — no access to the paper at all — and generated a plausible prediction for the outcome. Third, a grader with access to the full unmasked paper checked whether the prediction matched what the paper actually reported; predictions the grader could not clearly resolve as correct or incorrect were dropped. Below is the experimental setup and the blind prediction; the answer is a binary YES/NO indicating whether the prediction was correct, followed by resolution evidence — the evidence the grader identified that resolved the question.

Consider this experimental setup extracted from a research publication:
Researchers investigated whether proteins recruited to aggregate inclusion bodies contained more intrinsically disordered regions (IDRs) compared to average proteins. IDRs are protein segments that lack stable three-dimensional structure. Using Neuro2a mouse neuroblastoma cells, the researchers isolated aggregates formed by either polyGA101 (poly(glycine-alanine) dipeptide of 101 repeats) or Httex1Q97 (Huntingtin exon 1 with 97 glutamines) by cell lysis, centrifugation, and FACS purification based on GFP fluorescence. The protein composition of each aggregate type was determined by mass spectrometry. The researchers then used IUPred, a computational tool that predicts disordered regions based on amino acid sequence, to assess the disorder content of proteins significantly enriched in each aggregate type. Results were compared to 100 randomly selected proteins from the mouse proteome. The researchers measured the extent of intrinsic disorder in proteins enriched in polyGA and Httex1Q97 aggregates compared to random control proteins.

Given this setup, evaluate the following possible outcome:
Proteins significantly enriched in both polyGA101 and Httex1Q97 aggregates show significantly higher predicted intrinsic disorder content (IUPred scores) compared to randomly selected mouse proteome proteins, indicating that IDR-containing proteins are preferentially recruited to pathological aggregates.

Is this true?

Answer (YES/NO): NO